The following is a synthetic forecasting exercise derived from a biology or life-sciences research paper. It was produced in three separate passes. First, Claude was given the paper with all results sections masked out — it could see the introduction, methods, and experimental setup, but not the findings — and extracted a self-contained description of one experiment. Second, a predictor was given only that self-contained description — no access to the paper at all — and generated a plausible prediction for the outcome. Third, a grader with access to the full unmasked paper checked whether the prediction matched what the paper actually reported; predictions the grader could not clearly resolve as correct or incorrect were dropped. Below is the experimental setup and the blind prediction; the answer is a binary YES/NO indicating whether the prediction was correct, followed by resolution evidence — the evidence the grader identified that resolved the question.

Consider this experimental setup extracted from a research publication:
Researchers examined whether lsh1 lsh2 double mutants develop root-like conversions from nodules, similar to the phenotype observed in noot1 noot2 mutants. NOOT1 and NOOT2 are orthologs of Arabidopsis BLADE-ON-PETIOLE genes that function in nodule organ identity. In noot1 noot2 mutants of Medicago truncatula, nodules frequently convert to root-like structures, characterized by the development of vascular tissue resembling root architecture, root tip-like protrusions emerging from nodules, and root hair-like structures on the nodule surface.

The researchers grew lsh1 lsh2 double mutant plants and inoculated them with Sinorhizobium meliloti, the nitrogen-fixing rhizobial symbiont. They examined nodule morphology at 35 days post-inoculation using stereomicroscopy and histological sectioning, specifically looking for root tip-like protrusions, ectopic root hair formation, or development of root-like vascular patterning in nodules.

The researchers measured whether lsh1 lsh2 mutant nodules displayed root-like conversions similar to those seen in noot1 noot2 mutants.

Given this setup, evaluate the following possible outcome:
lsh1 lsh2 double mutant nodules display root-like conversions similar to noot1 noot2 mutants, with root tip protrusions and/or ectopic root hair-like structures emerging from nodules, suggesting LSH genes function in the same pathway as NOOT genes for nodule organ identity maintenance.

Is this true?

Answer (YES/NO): NO